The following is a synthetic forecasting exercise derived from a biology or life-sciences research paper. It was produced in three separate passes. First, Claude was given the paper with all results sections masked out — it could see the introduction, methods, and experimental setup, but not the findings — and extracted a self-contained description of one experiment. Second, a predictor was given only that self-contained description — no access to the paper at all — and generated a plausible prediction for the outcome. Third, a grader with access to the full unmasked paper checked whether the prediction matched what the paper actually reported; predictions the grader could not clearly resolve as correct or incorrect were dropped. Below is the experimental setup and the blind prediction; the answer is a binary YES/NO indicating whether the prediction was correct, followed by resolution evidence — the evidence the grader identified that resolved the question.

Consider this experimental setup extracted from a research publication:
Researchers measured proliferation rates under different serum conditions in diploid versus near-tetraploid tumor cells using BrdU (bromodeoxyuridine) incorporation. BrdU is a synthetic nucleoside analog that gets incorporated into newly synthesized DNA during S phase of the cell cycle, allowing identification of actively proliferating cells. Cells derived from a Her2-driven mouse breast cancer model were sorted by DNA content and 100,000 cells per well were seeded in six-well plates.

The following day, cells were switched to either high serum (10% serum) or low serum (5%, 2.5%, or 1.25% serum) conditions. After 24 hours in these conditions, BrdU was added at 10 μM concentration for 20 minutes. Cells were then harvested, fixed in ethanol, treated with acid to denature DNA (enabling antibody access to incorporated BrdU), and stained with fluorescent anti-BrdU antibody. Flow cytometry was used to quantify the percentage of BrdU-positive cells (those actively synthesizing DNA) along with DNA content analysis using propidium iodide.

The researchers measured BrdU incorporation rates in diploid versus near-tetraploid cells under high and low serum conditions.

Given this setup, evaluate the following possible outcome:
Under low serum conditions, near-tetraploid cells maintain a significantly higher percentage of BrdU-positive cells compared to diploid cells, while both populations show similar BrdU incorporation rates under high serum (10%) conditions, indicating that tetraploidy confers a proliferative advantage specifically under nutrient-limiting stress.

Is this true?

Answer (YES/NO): NO